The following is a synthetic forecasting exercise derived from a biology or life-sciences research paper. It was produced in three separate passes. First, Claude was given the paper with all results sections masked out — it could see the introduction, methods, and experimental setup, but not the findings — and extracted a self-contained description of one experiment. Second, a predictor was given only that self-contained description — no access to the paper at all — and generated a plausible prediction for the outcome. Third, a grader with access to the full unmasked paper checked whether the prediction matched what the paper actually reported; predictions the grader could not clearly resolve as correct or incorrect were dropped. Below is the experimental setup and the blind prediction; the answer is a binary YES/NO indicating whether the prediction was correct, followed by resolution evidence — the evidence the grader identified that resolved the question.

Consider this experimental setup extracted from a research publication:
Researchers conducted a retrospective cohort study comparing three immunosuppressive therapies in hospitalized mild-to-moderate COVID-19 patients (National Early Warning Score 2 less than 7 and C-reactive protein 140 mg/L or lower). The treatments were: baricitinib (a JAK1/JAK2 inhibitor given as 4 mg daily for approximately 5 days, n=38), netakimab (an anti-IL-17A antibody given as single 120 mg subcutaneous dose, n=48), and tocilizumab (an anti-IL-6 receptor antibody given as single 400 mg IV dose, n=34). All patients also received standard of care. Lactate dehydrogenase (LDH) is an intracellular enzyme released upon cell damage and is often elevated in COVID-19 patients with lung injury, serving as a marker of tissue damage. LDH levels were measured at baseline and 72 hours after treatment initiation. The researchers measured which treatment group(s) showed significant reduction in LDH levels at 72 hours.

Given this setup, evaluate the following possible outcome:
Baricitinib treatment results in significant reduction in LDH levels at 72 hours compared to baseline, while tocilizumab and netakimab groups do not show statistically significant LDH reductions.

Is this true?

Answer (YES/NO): NO